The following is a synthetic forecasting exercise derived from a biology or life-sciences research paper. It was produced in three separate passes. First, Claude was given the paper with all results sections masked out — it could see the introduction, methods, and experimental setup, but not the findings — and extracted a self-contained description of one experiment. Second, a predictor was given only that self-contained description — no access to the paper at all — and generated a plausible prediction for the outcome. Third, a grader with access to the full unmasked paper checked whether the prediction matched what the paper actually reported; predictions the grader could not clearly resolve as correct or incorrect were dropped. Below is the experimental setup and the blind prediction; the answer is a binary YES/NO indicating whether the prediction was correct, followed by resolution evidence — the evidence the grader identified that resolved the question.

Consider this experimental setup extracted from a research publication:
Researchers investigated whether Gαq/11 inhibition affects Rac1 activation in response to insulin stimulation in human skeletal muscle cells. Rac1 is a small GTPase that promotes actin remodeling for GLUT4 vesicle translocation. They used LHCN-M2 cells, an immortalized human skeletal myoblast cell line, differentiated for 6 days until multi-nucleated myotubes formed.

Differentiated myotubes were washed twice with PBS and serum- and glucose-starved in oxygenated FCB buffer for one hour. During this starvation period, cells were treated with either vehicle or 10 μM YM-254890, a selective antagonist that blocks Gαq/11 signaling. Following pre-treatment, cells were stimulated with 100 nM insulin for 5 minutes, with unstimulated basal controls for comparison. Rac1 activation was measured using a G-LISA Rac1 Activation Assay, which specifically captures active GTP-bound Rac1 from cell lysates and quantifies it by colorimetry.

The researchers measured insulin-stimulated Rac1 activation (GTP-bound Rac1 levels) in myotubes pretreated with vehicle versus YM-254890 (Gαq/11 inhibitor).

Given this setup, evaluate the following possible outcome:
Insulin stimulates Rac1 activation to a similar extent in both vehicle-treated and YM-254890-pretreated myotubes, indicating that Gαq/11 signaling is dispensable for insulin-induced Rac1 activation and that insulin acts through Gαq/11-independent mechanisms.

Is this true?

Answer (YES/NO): YES